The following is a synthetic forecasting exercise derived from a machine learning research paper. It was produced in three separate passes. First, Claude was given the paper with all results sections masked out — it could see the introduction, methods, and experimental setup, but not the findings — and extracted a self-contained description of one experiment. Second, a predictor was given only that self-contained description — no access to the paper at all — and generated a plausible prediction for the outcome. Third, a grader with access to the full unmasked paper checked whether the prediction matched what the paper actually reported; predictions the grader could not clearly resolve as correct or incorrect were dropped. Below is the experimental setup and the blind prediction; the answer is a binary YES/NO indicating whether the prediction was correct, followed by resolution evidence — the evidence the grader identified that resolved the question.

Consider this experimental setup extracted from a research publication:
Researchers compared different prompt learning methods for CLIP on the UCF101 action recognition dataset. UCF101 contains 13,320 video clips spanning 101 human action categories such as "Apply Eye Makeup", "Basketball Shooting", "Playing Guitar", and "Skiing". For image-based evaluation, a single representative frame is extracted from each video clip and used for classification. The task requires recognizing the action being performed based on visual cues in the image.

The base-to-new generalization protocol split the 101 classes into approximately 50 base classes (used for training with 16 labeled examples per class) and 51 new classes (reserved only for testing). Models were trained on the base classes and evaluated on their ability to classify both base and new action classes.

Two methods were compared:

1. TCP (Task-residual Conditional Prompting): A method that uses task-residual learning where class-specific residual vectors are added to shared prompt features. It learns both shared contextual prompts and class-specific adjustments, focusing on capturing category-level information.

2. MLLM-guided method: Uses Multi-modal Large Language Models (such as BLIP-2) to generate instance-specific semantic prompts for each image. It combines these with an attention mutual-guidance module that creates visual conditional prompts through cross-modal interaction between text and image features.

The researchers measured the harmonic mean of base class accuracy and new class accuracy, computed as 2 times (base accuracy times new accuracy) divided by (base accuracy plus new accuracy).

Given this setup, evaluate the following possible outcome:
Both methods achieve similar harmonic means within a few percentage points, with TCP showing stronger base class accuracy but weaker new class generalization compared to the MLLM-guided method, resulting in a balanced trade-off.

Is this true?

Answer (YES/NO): NO